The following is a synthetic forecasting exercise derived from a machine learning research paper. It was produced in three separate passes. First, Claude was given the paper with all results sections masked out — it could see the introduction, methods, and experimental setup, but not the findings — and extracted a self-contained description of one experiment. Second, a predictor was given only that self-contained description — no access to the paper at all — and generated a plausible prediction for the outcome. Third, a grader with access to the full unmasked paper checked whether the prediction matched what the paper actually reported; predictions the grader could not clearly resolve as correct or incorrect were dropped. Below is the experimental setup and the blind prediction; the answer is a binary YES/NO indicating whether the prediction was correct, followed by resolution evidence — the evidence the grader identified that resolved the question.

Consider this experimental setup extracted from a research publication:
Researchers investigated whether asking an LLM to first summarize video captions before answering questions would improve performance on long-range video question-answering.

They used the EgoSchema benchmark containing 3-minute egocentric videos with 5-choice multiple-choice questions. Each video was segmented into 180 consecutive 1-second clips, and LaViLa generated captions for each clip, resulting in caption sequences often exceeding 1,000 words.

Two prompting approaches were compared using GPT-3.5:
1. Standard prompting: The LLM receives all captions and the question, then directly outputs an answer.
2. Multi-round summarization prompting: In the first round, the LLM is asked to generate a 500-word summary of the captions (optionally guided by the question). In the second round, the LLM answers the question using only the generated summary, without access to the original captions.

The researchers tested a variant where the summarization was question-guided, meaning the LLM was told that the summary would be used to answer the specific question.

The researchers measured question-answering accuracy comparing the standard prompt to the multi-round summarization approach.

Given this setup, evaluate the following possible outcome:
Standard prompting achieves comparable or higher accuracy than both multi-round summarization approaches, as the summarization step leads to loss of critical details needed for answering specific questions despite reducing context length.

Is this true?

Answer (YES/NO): NO